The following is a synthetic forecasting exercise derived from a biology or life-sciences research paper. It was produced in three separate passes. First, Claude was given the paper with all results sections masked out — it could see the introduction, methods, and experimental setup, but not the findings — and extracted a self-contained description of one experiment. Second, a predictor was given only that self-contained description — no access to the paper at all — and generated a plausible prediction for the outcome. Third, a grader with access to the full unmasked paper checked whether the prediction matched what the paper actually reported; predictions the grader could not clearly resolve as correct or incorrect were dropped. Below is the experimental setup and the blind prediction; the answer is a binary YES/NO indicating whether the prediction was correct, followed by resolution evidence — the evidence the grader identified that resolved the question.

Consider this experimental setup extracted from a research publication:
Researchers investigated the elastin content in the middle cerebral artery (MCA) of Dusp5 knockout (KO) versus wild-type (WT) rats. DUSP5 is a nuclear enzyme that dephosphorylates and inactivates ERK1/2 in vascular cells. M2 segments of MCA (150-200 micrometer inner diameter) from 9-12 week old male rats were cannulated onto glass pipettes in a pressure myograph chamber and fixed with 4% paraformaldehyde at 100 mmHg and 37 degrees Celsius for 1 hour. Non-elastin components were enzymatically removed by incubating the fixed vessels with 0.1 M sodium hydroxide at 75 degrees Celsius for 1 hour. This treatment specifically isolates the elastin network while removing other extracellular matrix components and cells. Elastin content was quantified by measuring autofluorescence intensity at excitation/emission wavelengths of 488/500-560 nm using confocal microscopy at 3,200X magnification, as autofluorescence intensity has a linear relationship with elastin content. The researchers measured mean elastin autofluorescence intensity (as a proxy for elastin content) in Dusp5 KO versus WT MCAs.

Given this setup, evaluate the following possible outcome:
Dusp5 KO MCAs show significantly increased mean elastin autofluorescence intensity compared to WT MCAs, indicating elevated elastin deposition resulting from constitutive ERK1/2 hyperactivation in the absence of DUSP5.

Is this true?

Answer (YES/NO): YES